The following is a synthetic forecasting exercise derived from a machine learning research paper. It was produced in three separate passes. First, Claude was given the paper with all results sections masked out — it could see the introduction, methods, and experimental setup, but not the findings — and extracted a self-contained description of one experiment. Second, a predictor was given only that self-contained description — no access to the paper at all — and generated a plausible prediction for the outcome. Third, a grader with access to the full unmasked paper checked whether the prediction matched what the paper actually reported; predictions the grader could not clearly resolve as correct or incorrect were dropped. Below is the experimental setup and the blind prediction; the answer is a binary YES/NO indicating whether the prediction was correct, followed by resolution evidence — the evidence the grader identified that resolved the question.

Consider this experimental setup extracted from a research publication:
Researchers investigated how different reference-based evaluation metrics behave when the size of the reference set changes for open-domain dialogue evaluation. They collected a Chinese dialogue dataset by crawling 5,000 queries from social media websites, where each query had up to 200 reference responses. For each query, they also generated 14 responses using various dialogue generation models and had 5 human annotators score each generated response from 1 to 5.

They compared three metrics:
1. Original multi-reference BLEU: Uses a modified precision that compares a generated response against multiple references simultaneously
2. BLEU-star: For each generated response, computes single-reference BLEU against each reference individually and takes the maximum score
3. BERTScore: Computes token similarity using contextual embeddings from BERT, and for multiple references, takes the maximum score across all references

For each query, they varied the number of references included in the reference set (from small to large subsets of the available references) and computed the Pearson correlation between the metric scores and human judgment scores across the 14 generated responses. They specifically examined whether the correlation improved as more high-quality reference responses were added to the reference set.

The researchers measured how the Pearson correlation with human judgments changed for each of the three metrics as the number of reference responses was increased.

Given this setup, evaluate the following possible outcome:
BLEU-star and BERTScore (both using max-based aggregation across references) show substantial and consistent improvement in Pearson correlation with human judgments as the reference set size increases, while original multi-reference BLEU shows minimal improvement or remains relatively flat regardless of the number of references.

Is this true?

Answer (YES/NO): YES